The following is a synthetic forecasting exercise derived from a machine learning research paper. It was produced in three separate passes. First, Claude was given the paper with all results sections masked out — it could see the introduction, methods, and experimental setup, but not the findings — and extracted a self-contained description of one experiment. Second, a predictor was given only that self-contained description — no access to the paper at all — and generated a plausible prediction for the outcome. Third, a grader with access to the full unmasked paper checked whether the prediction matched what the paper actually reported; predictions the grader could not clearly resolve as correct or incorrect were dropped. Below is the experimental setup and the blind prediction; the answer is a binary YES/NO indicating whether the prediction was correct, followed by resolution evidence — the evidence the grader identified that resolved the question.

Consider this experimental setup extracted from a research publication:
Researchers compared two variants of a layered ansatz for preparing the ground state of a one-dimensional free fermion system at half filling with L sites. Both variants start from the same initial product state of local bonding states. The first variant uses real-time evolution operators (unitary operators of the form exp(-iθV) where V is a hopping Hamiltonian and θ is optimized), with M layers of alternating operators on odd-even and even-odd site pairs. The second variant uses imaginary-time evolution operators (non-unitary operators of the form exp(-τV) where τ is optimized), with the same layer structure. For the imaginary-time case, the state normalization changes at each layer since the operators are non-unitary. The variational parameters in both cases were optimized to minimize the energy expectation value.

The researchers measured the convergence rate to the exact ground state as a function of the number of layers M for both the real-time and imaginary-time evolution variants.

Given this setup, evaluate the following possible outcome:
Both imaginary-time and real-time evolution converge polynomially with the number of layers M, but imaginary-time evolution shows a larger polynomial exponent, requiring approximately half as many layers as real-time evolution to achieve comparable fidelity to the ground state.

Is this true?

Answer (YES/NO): NO